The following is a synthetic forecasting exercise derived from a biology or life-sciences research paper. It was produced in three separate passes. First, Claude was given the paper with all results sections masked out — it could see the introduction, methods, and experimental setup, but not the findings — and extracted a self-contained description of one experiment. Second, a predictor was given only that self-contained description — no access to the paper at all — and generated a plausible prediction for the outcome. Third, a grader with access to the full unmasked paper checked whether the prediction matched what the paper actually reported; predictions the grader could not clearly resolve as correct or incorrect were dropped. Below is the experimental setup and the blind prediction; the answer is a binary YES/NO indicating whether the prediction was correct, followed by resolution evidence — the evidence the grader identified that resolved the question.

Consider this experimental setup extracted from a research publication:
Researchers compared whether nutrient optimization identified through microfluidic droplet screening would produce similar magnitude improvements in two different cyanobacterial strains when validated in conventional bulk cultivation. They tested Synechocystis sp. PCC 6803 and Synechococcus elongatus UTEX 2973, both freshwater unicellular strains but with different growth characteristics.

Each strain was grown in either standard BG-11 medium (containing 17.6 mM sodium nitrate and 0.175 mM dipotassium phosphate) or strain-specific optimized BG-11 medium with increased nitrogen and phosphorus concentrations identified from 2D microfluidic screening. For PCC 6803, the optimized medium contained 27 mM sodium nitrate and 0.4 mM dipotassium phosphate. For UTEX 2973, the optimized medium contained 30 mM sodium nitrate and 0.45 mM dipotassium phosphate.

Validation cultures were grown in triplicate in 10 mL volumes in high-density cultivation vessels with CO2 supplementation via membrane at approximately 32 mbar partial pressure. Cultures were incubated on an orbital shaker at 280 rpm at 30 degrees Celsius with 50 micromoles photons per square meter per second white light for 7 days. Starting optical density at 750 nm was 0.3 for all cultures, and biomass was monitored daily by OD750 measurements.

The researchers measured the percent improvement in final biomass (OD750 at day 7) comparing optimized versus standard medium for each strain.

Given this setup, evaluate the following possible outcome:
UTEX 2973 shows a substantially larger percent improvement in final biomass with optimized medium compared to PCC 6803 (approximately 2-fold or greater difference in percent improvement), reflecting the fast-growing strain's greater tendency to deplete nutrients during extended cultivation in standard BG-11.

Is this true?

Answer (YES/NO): YES